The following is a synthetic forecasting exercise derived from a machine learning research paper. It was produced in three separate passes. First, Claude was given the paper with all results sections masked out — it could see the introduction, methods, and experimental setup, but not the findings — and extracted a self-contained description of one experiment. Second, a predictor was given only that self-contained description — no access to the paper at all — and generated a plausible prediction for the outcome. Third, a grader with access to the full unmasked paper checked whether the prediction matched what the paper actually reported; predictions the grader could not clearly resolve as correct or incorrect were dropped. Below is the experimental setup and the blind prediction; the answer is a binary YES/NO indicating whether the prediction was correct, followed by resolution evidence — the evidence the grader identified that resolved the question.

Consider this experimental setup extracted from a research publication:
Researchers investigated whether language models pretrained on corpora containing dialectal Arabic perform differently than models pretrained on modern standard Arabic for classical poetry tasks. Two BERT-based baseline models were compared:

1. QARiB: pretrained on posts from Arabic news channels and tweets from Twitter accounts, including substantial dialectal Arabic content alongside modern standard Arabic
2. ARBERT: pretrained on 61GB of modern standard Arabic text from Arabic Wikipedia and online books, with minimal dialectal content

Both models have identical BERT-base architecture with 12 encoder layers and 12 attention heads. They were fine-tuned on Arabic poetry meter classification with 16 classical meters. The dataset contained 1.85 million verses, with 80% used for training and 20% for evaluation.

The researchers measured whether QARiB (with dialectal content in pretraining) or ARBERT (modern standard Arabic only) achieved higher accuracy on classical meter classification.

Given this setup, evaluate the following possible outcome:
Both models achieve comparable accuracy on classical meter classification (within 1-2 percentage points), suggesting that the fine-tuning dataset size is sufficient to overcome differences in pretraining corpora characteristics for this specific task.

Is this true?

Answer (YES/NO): YES